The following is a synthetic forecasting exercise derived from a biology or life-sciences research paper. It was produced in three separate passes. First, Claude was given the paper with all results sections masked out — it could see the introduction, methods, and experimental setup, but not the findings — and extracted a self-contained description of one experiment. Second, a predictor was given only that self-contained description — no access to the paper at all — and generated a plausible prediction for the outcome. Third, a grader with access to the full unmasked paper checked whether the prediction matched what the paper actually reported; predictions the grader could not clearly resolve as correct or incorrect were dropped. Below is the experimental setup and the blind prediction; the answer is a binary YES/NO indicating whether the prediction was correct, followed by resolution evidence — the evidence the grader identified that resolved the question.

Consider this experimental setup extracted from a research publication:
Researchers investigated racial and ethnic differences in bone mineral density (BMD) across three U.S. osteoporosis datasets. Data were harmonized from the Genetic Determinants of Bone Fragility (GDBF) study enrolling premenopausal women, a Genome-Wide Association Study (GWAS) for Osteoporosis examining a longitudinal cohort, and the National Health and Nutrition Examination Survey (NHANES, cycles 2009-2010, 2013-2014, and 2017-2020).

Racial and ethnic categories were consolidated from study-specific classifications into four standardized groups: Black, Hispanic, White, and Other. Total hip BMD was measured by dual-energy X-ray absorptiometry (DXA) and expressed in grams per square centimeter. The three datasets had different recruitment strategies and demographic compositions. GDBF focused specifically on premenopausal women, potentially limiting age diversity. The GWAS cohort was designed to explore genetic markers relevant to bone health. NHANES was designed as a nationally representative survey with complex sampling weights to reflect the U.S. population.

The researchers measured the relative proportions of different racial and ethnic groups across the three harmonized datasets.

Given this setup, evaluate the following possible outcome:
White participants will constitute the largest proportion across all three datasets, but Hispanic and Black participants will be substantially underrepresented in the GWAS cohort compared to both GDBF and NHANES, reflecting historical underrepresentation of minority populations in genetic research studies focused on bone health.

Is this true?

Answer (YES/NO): NO